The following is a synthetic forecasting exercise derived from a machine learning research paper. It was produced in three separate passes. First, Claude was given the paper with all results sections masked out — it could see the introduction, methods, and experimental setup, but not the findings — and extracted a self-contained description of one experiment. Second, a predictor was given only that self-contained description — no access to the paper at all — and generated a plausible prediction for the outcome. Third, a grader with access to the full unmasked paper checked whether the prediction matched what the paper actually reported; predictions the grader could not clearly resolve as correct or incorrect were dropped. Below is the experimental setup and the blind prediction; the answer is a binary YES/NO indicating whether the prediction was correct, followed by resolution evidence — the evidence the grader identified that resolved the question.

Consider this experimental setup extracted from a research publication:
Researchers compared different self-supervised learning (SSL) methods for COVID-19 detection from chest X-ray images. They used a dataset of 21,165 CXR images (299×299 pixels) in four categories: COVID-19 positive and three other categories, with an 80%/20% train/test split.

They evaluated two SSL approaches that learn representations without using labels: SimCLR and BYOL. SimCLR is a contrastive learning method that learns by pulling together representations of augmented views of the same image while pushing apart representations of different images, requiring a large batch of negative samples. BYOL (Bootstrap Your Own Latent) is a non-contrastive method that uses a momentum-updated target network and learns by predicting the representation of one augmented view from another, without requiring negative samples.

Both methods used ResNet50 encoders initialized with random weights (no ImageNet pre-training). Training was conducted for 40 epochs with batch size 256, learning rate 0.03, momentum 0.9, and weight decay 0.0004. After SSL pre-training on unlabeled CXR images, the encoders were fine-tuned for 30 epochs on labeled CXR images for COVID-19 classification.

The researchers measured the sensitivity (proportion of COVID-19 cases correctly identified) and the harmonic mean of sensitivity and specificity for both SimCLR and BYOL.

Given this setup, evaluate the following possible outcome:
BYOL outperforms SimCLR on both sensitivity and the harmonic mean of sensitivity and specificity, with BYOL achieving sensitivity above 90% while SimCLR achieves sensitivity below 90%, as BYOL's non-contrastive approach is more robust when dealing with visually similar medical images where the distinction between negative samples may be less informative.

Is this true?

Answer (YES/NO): NO